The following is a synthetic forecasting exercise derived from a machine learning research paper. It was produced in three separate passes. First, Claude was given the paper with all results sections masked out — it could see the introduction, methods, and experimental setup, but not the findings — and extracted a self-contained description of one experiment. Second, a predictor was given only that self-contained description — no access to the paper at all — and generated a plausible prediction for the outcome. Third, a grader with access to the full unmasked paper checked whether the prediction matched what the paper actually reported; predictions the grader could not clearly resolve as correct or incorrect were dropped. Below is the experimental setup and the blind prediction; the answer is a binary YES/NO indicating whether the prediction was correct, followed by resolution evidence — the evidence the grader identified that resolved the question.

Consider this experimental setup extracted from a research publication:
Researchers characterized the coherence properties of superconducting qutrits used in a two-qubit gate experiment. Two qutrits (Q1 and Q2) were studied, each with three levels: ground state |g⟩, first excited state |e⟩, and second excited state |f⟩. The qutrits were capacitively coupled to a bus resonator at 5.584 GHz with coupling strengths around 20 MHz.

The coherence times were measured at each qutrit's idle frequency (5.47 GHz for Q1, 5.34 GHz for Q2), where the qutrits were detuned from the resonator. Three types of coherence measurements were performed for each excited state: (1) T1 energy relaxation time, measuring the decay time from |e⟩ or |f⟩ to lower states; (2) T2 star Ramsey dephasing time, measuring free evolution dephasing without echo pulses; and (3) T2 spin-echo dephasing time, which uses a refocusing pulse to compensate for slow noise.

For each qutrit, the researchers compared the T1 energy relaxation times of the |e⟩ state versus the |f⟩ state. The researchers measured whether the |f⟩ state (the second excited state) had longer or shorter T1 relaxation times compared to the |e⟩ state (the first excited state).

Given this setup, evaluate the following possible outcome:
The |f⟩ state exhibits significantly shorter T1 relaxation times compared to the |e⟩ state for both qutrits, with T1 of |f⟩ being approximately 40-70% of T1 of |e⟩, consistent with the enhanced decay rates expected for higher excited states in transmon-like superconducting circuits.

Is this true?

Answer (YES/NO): YES